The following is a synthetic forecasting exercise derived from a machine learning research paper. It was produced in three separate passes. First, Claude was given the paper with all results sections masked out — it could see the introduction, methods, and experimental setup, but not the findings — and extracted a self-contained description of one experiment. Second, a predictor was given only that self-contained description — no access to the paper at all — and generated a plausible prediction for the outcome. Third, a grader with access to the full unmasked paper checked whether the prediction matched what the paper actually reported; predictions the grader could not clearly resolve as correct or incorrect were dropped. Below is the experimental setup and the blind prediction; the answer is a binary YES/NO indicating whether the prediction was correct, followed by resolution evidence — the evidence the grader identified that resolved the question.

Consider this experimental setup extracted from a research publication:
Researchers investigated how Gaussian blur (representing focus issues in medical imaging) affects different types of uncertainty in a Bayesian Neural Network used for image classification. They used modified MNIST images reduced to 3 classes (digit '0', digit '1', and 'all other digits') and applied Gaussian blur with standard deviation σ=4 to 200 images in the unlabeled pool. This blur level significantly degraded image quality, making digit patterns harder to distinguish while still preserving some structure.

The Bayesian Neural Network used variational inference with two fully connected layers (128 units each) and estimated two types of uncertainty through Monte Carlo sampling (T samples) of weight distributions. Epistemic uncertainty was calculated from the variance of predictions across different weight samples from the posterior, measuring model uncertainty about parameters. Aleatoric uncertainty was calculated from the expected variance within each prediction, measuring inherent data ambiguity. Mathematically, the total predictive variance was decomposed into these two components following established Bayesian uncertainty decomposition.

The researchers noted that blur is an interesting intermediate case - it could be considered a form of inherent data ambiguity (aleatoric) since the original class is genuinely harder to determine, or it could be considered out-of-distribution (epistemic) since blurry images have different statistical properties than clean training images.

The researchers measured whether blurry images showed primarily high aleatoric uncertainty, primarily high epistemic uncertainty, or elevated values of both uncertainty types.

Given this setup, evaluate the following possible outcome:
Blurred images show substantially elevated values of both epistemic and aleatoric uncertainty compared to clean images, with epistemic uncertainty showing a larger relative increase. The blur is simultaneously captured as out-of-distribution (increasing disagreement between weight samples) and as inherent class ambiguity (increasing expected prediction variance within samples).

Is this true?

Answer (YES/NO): NO